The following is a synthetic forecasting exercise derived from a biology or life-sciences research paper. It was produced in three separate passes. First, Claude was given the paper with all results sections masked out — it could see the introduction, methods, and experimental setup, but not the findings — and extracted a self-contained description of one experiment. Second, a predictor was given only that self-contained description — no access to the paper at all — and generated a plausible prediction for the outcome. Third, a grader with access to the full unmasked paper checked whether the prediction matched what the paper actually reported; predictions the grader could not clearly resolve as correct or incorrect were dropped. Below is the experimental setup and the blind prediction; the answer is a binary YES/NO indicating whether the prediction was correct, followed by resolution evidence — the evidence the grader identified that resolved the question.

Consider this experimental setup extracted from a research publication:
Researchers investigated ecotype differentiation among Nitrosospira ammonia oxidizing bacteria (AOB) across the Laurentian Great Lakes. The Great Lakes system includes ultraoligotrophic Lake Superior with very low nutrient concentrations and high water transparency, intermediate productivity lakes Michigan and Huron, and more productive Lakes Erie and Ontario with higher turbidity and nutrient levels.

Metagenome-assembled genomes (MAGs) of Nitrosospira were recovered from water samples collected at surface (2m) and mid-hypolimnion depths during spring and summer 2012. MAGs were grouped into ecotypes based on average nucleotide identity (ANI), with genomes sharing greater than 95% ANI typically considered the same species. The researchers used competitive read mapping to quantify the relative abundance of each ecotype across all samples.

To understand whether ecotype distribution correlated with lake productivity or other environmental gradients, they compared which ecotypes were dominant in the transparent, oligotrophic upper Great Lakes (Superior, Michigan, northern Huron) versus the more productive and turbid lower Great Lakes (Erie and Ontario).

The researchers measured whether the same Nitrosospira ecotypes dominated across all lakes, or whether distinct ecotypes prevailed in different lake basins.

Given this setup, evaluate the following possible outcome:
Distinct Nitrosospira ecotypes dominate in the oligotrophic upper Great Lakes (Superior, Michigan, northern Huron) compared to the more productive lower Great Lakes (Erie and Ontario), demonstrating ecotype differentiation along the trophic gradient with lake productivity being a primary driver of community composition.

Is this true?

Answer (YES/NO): YES